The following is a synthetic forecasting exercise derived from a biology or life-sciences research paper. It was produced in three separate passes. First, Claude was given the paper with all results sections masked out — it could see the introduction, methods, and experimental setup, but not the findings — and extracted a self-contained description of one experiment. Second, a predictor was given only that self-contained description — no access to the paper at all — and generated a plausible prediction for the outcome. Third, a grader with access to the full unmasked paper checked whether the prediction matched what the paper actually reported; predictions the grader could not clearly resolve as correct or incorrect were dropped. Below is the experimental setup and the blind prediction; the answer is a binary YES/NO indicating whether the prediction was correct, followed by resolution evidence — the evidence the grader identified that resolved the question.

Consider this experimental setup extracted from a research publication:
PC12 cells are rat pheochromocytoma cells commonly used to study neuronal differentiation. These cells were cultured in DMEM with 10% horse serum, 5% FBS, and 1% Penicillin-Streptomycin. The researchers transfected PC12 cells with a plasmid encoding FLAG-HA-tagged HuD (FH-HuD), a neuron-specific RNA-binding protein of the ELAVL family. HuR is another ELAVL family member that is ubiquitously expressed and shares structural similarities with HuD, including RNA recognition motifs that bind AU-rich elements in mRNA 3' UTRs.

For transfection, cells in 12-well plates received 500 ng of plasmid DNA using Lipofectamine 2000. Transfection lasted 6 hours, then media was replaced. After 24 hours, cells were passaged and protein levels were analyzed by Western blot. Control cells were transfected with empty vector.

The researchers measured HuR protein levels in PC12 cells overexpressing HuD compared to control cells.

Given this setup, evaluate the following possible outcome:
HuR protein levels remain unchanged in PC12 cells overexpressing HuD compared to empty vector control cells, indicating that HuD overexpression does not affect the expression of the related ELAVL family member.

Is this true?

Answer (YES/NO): NO